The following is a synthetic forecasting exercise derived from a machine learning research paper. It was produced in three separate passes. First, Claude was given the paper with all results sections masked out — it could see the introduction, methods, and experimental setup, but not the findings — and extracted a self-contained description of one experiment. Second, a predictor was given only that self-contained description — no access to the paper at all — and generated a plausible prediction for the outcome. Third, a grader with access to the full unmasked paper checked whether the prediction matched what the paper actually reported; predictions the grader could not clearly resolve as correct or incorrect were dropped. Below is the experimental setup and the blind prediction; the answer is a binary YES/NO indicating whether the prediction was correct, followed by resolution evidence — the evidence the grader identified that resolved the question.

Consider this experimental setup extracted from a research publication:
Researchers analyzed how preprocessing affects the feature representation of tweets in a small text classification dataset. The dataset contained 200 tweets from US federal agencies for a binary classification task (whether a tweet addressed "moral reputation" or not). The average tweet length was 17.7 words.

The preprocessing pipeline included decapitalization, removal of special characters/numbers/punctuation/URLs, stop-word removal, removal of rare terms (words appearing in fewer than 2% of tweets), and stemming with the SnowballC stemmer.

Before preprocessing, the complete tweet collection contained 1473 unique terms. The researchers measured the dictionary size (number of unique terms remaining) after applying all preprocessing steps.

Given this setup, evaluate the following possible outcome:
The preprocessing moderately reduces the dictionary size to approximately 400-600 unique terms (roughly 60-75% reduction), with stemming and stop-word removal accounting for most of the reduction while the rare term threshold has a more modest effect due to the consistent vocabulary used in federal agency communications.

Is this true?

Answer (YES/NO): NO